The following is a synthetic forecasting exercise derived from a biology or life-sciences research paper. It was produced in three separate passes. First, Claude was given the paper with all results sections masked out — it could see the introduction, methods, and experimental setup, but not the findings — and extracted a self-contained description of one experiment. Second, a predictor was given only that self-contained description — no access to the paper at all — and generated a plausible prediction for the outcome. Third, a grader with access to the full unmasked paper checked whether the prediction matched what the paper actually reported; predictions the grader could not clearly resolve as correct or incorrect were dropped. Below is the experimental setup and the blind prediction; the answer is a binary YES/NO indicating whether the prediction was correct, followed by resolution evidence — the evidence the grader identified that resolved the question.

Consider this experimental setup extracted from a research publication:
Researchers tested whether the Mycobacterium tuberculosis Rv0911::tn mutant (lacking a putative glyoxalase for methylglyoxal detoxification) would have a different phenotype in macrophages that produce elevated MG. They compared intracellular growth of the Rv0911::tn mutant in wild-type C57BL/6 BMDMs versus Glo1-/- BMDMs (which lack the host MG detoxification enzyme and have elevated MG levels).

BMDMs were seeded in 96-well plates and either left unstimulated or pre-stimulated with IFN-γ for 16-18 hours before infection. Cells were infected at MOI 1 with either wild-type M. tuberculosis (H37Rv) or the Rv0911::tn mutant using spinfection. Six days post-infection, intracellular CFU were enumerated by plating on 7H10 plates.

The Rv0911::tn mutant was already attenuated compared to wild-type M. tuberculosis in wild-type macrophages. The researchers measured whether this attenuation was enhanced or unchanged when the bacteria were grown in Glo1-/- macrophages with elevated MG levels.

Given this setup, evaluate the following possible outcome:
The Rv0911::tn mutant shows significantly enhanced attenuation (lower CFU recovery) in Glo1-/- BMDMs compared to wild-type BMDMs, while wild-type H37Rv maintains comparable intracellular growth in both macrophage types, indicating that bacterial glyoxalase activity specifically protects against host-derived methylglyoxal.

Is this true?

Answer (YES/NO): YES